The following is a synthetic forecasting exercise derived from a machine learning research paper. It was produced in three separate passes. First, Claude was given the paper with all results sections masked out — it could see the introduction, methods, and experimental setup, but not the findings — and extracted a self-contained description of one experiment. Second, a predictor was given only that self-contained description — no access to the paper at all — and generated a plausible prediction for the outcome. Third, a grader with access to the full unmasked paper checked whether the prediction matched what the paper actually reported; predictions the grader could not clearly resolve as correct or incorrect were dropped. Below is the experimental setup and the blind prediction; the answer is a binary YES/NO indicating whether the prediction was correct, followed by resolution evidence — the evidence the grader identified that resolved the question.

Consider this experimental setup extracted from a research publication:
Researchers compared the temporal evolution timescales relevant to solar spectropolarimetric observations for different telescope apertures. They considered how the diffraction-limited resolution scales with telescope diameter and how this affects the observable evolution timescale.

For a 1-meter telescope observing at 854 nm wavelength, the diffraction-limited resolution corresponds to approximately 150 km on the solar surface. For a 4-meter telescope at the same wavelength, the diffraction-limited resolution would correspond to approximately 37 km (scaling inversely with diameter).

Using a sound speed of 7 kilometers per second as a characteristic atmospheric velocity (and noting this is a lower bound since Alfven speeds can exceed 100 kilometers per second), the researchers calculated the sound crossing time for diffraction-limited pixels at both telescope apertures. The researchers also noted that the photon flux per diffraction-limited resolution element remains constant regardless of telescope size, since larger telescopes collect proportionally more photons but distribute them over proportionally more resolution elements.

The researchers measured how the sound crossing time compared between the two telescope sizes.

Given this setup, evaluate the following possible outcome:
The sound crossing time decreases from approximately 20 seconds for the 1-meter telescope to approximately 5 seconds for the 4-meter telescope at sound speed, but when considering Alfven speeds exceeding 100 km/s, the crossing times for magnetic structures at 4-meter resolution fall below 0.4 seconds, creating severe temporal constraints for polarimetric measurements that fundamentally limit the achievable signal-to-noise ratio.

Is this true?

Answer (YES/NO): NO